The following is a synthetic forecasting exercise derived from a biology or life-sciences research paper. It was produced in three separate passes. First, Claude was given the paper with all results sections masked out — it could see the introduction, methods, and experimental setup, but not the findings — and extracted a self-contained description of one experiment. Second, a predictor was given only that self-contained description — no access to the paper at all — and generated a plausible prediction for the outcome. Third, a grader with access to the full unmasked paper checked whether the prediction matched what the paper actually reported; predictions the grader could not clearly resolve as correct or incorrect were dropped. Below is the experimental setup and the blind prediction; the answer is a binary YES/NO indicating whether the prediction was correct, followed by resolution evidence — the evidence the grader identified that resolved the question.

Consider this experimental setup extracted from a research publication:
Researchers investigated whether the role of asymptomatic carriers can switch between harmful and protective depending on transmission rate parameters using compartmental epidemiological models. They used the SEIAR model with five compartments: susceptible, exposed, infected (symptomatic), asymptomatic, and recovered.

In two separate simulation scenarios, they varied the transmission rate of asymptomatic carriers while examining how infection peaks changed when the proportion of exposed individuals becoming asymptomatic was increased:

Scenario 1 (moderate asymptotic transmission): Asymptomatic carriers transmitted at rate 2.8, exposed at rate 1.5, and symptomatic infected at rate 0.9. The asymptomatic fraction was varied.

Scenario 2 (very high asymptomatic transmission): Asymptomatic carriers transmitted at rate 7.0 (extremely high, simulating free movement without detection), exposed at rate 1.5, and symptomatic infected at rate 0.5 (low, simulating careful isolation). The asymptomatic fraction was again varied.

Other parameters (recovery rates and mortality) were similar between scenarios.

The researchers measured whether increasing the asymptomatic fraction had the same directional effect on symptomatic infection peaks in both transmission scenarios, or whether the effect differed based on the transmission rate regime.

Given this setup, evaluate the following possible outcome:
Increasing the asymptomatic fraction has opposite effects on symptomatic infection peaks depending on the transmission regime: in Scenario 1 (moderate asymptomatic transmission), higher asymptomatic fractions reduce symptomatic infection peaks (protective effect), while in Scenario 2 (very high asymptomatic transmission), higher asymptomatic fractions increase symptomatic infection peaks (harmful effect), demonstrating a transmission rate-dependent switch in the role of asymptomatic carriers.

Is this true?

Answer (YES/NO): YES